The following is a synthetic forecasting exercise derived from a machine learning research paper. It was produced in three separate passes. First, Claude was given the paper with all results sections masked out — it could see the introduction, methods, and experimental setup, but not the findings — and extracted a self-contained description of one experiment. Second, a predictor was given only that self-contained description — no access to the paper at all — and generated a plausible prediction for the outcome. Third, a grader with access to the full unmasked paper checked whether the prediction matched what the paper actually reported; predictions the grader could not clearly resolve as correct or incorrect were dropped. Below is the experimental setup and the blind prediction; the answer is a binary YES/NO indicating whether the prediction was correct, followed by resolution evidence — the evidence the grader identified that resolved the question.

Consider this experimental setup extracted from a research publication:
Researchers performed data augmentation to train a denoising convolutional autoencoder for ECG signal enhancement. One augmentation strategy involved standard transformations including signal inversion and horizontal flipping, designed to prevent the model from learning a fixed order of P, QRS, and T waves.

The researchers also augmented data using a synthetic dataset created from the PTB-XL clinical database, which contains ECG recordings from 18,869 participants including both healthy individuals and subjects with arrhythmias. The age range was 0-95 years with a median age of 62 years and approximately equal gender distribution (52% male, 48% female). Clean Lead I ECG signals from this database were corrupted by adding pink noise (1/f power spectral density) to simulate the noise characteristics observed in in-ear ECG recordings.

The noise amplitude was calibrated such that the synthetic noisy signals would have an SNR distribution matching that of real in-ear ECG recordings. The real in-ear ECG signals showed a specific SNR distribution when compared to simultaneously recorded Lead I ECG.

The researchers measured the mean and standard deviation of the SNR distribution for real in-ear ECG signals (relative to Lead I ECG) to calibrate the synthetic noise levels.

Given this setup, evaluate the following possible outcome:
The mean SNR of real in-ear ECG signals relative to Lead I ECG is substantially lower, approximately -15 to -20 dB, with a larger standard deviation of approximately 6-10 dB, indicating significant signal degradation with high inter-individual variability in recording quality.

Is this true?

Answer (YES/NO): NO